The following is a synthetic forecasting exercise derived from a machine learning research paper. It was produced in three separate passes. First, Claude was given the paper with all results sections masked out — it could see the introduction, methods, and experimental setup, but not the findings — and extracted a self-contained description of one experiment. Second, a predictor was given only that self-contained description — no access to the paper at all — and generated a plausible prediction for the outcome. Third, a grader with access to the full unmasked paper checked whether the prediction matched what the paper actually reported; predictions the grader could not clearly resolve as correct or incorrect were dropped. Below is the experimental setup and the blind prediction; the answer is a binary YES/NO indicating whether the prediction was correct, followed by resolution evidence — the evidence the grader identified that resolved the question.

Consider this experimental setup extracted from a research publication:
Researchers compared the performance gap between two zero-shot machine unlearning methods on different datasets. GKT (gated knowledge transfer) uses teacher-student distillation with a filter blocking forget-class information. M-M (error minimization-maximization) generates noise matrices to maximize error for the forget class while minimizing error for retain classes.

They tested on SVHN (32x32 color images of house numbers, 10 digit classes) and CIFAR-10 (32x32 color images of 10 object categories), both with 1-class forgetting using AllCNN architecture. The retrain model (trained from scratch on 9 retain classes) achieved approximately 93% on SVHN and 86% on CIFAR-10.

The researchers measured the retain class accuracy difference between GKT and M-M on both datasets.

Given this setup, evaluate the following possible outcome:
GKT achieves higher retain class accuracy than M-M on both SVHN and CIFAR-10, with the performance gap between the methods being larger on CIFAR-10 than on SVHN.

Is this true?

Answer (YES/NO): YES